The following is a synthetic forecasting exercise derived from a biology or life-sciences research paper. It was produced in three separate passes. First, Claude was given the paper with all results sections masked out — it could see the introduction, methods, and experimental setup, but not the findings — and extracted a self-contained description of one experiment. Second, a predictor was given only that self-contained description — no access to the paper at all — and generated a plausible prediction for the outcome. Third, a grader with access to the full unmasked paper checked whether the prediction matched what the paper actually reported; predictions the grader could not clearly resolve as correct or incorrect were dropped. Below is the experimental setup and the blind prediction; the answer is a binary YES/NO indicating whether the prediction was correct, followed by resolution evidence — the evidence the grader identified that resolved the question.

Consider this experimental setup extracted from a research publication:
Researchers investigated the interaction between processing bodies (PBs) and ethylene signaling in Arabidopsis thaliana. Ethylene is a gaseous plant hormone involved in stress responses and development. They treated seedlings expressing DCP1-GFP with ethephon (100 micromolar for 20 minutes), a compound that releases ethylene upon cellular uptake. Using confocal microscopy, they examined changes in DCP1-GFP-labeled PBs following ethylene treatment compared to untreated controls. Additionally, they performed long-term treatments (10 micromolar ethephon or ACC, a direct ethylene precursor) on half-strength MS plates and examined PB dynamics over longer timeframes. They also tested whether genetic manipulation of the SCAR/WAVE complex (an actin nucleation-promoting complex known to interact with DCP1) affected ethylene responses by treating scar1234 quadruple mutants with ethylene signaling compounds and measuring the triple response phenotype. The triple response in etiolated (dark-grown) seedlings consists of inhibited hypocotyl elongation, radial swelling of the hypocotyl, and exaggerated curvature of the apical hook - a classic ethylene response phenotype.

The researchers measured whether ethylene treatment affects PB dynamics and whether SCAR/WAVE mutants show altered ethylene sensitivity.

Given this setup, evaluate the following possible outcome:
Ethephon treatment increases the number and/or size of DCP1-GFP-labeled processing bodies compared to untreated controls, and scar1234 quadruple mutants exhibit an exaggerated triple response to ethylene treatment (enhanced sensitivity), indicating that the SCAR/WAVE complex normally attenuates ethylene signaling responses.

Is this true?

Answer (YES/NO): NO